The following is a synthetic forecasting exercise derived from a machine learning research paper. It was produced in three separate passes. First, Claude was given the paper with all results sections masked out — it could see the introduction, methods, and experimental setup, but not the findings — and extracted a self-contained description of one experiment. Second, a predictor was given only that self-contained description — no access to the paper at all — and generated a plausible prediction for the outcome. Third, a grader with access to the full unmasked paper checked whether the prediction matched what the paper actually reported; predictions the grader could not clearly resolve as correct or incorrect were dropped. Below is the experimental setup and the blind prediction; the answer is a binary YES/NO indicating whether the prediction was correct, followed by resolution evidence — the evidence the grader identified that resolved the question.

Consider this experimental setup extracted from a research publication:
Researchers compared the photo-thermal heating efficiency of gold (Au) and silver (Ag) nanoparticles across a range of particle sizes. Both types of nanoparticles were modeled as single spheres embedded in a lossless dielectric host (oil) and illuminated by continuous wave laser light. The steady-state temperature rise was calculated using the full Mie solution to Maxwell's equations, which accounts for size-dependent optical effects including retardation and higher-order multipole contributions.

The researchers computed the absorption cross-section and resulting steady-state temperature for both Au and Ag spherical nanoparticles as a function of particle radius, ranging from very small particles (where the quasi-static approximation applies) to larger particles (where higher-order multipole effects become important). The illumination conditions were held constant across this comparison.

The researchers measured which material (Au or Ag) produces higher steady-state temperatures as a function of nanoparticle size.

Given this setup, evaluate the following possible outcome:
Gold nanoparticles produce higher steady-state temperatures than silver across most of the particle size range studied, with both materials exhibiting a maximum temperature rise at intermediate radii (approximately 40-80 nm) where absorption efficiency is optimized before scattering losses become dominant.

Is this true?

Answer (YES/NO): NO